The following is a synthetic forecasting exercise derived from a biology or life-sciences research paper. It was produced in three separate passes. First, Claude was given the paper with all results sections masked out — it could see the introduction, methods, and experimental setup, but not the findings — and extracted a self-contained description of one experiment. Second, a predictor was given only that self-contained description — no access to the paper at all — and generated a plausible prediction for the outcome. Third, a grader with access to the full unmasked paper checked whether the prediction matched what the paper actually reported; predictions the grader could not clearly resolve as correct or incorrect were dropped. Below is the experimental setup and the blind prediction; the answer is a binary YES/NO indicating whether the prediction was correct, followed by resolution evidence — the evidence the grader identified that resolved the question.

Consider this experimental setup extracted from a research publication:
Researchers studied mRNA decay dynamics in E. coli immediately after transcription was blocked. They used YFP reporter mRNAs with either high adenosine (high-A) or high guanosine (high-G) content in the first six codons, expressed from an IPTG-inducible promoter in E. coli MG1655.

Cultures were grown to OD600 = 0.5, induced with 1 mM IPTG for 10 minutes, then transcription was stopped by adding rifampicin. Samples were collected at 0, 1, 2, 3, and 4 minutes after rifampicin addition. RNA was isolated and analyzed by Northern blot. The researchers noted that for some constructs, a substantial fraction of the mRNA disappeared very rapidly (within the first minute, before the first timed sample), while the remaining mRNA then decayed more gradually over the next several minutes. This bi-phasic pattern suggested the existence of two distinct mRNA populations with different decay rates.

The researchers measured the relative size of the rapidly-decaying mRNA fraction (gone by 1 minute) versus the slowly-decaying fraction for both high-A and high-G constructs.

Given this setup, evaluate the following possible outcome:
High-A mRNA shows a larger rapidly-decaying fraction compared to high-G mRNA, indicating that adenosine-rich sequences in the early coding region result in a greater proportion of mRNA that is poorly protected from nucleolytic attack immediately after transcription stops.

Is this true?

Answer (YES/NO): NO